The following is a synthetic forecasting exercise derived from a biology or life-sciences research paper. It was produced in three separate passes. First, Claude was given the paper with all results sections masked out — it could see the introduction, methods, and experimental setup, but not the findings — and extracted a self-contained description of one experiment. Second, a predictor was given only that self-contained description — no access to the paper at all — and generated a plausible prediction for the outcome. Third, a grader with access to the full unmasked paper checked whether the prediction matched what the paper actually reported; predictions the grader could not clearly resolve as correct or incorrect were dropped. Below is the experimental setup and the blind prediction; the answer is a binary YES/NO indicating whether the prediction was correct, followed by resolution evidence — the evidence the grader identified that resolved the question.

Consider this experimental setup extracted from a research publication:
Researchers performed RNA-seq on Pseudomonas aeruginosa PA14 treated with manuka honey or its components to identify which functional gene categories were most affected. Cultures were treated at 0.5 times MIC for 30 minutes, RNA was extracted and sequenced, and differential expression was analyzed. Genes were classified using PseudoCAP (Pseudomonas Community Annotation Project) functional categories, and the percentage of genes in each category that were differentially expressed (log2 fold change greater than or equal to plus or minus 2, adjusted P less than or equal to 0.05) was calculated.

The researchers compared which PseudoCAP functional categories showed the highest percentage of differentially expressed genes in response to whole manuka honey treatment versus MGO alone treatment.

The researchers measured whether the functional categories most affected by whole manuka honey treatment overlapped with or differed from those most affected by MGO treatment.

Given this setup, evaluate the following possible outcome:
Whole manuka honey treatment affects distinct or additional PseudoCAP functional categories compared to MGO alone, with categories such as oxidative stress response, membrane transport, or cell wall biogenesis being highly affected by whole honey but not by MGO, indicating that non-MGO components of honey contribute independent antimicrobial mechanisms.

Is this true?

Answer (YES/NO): NO